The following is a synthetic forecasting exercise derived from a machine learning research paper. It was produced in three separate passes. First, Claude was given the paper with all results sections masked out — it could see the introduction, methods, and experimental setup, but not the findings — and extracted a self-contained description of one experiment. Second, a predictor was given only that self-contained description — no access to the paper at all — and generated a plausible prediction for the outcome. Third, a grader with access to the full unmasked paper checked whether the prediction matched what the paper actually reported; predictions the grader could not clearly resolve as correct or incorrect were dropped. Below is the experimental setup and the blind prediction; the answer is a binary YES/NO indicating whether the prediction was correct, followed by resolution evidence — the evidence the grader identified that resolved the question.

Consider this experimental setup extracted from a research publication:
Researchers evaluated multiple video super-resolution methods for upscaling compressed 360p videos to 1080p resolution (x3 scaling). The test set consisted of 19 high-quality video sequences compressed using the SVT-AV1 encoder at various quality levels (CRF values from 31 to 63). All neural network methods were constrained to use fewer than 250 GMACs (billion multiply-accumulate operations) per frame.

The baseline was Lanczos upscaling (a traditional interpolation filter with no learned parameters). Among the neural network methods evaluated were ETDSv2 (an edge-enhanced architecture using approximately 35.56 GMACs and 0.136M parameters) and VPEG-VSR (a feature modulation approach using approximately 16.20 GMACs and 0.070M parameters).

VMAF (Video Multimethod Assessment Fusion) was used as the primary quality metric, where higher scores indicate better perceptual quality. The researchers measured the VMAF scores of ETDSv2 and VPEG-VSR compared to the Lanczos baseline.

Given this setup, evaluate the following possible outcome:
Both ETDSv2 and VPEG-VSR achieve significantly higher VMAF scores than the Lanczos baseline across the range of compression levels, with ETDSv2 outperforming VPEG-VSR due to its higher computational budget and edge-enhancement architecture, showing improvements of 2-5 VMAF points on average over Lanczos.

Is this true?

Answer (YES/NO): NO